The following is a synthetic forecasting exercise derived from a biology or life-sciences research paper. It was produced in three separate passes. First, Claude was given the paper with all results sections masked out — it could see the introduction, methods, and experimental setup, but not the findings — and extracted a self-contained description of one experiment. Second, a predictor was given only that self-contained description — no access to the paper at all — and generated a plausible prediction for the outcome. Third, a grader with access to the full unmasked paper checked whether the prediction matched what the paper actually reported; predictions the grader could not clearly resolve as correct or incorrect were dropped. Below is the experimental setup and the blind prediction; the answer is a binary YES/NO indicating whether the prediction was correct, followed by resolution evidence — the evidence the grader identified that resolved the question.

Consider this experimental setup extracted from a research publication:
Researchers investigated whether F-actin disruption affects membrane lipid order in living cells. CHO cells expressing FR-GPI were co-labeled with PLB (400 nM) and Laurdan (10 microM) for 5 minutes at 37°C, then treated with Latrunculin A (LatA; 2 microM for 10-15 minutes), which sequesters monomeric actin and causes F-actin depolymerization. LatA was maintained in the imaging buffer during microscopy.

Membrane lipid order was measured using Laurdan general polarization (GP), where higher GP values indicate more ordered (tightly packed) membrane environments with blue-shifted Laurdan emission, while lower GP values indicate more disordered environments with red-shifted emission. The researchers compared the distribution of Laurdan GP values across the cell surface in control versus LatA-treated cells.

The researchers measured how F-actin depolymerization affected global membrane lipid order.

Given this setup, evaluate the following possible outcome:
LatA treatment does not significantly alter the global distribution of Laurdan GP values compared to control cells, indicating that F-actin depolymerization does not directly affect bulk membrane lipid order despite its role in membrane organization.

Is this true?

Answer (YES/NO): NO